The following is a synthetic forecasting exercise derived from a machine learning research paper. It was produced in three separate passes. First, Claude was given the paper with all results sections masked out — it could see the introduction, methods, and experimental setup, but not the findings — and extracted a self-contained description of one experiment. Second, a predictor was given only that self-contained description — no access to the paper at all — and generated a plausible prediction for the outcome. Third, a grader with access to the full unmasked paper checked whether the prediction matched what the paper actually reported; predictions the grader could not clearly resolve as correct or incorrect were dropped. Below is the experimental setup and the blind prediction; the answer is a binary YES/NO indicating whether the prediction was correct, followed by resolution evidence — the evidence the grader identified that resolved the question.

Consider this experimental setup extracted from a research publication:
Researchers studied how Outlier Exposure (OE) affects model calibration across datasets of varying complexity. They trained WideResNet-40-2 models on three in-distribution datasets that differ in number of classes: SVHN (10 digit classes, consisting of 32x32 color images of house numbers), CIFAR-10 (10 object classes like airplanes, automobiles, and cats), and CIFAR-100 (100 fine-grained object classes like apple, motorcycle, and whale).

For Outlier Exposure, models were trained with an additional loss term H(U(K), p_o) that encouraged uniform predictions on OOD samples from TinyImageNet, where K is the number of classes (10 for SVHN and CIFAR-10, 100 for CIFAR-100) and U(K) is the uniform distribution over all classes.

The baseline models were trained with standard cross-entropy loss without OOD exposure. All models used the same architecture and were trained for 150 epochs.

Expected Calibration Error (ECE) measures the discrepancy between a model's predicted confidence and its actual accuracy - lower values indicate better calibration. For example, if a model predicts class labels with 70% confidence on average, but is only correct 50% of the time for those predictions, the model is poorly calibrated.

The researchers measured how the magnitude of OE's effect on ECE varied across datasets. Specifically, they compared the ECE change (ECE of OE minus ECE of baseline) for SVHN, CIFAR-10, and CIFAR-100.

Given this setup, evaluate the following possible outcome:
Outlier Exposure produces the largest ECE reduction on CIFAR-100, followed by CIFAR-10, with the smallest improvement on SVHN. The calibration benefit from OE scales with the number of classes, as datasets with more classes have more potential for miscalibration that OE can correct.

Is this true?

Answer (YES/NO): NO